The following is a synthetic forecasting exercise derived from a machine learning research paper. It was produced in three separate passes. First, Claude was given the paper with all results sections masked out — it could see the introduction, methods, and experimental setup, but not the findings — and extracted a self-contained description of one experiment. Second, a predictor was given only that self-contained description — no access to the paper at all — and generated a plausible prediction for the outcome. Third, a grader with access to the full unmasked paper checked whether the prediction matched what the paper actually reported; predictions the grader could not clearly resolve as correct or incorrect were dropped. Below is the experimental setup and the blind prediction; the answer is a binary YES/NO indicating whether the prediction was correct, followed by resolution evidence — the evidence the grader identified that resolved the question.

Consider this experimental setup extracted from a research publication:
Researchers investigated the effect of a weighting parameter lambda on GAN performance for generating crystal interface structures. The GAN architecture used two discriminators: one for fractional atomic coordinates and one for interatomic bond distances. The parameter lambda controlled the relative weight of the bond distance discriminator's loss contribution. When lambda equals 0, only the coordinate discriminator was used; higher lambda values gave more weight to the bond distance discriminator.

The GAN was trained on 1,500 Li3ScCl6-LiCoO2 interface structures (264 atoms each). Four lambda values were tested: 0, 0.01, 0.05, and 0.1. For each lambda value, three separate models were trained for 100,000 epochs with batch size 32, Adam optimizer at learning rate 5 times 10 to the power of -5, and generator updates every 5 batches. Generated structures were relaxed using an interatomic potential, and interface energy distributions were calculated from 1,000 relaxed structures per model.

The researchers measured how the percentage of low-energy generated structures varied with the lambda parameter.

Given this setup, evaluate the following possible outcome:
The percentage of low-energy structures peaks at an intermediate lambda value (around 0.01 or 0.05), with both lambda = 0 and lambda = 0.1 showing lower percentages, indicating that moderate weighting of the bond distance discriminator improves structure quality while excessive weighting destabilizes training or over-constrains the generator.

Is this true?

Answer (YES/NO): YES